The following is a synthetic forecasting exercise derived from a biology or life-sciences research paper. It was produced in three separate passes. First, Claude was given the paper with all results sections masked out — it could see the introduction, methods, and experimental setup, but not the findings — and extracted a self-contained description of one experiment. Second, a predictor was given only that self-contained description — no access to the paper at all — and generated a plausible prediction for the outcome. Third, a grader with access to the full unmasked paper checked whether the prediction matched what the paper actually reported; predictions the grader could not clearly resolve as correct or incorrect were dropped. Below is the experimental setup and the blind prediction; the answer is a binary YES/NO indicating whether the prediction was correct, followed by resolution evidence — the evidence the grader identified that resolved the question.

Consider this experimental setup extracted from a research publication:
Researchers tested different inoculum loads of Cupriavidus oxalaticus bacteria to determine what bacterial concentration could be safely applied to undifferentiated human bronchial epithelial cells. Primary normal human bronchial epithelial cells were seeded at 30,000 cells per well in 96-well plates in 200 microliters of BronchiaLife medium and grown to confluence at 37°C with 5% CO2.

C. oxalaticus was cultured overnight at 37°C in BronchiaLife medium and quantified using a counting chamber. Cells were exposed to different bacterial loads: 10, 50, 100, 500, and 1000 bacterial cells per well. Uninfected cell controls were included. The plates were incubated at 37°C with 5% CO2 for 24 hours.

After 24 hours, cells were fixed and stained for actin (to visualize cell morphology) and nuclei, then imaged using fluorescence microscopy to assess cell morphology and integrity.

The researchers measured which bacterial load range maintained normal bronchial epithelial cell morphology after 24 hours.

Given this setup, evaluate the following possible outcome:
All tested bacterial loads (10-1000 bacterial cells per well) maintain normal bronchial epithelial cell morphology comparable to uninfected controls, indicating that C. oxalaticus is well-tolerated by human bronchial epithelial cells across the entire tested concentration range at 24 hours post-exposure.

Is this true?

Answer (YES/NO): NO